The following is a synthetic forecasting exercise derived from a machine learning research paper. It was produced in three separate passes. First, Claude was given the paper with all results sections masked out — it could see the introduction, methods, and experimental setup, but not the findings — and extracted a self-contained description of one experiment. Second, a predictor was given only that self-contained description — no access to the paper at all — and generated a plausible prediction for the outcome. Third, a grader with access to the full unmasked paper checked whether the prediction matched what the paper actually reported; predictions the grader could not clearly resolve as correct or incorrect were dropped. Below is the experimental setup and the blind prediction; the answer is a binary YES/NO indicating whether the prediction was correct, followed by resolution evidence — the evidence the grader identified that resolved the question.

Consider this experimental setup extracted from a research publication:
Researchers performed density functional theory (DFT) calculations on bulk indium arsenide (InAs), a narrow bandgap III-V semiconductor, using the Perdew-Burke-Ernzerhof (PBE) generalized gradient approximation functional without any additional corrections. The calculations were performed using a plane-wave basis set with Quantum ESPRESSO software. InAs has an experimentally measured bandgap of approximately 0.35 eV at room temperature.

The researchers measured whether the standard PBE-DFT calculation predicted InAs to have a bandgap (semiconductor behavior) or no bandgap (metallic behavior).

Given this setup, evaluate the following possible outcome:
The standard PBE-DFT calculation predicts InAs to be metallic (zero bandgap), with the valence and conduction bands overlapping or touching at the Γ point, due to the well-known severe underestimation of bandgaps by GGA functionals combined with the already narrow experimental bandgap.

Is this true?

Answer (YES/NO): YES